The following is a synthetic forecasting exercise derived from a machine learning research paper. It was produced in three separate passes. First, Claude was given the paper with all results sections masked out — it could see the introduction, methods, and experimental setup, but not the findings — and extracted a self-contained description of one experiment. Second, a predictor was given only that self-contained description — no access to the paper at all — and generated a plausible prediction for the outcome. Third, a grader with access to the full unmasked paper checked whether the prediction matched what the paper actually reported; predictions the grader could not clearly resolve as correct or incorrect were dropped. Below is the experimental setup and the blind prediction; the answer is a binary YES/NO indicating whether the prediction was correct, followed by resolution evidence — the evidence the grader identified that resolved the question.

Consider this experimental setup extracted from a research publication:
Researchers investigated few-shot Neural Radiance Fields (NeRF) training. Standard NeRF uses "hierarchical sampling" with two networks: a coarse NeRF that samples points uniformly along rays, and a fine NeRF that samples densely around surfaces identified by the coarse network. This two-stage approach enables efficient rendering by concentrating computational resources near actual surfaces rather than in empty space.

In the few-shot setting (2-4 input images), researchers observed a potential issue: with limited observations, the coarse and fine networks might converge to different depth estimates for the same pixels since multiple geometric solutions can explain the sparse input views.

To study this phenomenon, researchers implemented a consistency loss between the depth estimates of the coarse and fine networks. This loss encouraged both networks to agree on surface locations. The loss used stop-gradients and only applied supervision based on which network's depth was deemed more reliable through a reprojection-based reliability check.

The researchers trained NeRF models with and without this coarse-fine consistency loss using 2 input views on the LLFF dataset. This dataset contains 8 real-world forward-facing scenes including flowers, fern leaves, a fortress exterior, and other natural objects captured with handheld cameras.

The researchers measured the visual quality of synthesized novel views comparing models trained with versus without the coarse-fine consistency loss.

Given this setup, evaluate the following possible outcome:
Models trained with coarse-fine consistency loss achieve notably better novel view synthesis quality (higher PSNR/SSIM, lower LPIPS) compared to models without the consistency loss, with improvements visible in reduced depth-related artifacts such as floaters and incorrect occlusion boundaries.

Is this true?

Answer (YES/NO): NO